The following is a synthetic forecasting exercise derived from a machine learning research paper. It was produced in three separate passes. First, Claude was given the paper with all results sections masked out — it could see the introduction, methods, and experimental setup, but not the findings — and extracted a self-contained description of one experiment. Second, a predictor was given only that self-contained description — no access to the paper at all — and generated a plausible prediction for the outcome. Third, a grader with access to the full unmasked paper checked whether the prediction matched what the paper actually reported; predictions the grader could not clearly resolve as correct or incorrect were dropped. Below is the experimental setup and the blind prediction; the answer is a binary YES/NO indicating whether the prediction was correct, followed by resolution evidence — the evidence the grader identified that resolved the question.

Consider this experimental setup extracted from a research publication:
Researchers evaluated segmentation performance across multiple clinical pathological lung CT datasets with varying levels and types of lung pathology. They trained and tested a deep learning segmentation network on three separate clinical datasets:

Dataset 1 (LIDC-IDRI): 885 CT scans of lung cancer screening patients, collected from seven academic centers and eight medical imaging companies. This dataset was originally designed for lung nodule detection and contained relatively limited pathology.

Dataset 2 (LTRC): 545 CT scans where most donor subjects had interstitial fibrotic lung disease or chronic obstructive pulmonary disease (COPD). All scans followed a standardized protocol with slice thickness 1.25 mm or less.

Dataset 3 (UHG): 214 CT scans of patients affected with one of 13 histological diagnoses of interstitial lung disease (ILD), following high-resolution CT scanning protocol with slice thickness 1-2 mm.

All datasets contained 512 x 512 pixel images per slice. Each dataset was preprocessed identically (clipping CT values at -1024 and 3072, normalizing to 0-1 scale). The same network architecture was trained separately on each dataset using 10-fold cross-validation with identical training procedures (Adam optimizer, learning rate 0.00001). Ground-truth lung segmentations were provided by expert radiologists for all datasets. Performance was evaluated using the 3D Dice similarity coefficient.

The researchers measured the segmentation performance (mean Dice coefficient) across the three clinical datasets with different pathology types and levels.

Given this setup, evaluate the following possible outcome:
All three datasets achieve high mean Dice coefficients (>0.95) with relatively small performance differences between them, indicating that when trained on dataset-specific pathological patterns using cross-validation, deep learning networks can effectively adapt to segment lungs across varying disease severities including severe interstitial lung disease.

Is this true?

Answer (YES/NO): NO